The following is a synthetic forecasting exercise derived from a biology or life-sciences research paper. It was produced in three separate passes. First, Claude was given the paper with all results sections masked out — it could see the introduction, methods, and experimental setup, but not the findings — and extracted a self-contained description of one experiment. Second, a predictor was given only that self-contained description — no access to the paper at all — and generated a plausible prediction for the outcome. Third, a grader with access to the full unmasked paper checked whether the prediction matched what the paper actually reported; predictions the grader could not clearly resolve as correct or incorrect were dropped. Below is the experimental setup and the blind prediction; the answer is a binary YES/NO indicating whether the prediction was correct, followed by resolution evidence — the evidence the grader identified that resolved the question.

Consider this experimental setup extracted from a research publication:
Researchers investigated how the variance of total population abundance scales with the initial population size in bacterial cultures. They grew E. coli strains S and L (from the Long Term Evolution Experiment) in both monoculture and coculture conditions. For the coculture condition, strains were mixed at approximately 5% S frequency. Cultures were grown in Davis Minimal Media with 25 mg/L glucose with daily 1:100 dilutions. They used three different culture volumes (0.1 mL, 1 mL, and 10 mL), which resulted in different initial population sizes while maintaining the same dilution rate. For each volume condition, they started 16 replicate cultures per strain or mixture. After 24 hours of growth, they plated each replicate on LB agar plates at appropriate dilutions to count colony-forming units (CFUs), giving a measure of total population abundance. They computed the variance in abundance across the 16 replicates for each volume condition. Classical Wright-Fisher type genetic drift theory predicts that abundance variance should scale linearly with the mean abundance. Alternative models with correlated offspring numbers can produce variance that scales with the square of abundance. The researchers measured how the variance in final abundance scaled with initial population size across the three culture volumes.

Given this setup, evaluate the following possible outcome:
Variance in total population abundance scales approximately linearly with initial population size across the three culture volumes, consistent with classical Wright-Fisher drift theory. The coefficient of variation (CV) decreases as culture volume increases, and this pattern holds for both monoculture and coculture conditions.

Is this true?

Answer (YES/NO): NO